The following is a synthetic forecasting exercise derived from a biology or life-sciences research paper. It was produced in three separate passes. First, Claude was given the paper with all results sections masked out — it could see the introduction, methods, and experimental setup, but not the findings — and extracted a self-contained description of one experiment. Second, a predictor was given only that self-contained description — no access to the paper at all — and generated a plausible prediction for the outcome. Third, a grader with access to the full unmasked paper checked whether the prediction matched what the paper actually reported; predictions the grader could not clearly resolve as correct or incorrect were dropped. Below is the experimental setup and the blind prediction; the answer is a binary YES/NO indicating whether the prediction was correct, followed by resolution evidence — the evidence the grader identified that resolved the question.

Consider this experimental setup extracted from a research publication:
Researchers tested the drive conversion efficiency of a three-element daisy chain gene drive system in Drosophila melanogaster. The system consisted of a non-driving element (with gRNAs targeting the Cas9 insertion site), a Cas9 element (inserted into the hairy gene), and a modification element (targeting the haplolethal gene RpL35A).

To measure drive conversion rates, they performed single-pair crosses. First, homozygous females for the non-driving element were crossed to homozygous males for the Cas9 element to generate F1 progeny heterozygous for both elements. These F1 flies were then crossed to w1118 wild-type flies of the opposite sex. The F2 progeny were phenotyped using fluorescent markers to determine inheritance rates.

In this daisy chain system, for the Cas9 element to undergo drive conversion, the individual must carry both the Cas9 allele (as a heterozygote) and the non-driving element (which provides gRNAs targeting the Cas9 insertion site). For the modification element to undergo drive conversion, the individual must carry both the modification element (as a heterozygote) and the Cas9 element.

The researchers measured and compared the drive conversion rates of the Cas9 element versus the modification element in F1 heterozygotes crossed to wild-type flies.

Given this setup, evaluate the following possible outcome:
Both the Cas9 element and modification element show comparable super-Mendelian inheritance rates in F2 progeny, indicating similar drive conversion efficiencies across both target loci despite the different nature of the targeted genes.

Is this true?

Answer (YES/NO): NO